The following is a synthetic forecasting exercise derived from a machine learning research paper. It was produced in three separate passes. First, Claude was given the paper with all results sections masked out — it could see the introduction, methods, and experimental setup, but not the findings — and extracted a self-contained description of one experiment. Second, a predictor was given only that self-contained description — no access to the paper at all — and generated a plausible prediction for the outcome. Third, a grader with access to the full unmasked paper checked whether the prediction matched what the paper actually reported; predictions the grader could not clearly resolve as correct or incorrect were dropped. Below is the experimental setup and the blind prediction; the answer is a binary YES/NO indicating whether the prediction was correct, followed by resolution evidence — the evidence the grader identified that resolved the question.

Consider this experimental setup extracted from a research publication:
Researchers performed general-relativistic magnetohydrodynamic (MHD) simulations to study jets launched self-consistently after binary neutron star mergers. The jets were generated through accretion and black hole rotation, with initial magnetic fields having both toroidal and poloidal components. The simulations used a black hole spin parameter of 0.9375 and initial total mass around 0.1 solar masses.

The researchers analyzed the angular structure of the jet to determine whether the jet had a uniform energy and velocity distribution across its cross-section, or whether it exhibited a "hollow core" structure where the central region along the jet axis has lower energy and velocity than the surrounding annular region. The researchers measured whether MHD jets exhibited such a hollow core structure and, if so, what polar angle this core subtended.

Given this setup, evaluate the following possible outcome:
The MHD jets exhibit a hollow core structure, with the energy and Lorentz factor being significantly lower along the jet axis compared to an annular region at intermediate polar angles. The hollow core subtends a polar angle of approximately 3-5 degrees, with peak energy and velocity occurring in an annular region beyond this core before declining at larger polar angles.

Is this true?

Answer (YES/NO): YES